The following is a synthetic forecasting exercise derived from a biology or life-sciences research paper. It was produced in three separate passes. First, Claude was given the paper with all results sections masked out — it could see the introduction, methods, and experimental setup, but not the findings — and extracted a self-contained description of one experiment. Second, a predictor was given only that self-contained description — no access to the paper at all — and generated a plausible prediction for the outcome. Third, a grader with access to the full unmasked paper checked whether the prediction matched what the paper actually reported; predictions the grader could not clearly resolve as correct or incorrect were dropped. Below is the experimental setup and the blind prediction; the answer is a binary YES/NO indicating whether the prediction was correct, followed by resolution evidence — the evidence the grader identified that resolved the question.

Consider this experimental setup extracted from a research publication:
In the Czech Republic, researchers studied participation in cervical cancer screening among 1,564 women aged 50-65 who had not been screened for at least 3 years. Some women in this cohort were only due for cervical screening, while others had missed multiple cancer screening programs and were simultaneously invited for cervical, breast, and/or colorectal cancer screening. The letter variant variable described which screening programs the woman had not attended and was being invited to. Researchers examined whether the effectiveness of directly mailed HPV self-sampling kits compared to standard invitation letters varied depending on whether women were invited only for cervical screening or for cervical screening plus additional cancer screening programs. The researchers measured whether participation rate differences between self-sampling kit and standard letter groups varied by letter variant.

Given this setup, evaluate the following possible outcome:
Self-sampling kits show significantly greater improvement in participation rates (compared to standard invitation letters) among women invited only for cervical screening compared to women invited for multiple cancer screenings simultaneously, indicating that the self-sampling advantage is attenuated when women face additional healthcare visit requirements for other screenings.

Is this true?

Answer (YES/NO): NO